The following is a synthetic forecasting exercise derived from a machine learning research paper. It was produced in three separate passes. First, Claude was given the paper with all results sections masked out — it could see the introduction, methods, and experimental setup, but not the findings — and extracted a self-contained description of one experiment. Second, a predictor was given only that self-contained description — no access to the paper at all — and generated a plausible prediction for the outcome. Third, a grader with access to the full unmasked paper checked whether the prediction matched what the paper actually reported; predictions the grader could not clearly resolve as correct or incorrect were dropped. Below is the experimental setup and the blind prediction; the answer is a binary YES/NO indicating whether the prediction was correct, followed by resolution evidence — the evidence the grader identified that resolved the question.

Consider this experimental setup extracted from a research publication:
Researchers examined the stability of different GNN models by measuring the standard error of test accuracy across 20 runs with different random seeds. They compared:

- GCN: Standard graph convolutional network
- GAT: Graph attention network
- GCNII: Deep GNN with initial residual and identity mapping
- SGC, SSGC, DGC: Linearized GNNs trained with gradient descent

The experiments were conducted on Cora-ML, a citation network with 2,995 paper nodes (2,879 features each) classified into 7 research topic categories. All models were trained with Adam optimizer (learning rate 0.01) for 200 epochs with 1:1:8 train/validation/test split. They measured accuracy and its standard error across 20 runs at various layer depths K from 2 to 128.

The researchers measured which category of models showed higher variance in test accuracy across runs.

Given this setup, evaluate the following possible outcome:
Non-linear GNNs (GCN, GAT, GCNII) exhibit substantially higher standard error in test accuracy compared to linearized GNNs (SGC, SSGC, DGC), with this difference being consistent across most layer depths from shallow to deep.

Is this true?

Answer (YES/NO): YES